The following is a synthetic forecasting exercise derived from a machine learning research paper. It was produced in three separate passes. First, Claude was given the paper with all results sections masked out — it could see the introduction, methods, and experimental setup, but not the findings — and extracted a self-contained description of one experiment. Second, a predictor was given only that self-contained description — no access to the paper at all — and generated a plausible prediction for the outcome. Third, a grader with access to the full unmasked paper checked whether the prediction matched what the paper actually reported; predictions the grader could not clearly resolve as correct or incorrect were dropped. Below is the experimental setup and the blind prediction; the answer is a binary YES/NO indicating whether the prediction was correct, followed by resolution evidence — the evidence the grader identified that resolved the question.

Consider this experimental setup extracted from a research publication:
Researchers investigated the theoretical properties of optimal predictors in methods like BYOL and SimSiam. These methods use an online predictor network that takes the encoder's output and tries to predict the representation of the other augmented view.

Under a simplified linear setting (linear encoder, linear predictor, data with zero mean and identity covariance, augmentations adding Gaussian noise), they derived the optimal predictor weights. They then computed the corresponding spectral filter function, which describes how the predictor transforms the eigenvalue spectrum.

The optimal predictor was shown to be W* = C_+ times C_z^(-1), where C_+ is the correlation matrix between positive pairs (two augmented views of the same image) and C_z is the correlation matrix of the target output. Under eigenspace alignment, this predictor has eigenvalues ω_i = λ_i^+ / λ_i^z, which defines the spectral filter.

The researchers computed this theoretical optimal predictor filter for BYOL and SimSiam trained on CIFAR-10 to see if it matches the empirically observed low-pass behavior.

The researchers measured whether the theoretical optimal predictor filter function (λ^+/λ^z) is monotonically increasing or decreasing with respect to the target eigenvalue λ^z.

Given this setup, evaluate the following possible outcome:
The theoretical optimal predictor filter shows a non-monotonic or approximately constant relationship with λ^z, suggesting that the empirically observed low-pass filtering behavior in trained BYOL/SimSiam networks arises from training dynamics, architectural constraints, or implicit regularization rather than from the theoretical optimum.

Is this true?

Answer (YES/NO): NO